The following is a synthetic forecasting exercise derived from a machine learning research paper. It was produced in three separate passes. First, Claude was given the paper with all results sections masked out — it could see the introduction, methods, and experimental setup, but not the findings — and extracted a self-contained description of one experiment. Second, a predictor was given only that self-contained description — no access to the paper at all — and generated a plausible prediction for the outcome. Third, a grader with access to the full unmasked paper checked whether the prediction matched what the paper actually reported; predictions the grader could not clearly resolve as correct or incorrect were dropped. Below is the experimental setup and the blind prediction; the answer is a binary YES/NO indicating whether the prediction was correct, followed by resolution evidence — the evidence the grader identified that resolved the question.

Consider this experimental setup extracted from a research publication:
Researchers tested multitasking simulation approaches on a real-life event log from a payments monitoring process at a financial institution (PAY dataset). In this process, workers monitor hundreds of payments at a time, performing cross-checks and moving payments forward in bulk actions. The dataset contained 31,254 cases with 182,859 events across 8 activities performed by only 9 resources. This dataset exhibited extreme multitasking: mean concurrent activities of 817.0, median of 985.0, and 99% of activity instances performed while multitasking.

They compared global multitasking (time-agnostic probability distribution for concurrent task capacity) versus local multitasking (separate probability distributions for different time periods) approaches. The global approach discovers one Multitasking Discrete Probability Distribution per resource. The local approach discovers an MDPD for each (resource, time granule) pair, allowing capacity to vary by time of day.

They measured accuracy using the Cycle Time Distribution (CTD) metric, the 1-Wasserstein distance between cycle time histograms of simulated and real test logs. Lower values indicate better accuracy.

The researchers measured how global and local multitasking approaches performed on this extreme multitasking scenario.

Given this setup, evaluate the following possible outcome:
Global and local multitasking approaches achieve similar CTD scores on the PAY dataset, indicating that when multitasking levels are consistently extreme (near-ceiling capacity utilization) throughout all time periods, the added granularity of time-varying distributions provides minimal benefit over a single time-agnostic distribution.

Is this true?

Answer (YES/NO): YES